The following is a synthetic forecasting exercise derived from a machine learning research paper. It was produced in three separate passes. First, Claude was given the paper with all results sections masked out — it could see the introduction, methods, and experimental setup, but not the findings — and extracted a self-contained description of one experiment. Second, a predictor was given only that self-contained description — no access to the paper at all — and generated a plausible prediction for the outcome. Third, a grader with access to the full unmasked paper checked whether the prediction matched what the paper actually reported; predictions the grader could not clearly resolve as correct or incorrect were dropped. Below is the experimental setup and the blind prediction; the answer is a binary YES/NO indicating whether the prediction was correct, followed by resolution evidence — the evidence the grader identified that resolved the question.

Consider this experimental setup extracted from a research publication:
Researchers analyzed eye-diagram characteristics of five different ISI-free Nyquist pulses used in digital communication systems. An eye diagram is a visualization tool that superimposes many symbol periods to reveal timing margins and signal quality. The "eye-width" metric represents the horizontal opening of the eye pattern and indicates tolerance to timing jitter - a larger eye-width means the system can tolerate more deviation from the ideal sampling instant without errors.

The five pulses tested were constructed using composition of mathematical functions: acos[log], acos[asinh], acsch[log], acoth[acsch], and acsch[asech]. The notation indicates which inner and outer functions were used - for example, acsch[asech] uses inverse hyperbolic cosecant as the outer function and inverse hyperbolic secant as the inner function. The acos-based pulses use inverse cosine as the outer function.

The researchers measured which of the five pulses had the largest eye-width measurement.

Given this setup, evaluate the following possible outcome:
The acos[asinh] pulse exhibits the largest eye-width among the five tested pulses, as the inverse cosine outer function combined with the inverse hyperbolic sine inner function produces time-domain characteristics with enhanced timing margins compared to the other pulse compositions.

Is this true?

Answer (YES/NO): NO